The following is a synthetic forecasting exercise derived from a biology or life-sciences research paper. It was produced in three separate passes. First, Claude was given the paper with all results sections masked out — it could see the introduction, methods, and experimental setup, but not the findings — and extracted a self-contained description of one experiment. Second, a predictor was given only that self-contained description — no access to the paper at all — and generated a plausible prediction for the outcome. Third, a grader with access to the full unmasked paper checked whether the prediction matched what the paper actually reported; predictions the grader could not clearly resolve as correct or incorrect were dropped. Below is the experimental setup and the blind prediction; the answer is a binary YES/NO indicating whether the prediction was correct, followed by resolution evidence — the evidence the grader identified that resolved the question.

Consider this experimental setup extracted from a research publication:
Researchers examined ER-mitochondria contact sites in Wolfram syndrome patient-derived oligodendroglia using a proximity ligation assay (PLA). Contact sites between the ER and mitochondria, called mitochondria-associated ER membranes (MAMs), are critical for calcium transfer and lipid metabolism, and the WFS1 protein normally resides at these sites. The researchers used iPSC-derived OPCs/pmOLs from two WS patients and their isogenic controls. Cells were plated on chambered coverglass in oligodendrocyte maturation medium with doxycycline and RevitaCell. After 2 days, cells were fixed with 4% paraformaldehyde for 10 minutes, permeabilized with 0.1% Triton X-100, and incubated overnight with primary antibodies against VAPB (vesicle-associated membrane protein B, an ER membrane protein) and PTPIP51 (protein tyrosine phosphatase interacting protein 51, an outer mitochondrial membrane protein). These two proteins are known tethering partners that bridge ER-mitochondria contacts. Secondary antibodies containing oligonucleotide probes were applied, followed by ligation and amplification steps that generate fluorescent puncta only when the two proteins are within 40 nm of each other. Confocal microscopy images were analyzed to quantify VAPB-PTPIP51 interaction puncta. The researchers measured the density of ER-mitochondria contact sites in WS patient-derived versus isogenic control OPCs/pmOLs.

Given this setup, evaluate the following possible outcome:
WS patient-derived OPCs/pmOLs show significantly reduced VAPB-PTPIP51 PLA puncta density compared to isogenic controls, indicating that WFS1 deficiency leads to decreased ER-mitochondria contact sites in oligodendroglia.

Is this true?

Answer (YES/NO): NO